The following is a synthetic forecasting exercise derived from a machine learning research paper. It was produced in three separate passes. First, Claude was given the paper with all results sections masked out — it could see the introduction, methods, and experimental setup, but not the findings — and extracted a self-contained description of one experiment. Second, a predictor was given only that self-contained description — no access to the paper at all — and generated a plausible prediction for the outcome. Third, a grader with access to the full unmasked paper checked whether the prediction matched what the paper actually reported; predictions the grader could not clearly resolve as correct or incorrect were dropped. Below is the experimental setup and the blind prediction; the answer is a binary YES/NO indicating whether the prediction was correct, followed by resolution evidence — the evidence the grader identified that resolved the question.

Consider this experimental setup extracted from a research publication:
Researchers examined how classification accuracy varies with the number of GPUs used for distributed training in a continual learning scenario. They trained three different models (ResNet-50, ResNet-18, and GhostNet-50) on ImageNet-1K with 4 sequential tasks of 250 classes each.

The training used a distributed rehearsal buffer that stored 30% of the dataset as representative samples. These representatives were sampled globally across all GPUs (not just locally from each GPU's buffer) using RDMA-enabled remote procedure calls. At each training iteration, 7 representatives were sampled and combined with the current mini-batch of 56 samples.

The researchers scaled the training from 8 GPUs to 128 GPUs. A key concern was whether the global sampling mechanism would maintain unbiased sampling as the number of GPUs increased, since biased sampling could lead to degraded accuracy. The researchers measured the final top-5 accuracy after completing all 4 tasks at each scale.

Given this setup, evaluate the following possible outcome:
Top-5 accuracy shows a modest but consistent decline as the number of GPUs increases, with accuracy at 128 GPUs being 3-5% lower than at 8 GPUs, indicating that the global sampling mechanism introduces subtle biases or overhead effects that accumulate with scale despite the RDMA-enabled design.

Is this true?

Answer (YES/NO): NO